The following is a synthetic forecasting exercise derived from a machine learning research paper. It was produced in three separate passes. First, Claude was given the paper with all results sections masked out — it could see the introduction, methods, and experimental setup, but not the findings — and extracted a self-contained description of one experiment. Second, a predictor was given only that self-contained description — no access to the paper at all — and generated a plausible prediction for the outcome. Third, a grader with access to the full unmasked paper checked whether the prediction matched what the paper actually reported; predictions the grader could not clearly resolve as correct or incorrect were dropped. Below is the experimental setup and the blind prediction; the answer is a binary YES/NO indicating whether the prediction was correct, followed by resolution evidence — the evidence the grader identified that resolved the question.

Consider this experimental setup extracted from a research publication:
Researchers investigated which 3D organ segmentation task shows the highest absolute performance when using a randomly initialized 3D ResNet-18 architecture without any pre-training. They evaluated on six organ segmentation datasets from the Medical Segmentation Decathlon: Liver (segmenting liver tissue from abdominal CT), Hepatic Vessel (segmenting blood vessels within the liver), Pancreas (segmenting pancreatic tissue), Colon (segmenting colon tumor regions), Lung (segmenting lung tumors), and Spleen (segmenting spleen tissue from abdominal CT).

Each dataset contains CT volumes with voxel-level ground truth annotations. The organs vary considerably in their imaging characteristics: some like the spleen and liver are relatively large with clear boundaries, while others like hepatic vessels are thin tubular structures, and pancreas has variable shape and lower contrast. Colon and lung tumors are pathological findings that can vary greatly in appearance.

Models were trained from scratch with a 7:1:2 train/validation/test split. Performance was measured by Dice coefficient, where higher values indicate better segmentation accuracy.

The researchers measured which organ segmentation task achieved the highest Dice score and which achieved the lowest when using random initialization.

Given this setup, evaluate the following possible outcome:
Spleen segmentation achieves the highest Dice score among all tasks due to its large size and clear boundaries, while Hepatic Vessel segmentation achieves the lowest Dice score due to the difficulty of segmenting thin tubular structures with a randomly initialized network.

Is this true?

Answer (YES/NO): NO